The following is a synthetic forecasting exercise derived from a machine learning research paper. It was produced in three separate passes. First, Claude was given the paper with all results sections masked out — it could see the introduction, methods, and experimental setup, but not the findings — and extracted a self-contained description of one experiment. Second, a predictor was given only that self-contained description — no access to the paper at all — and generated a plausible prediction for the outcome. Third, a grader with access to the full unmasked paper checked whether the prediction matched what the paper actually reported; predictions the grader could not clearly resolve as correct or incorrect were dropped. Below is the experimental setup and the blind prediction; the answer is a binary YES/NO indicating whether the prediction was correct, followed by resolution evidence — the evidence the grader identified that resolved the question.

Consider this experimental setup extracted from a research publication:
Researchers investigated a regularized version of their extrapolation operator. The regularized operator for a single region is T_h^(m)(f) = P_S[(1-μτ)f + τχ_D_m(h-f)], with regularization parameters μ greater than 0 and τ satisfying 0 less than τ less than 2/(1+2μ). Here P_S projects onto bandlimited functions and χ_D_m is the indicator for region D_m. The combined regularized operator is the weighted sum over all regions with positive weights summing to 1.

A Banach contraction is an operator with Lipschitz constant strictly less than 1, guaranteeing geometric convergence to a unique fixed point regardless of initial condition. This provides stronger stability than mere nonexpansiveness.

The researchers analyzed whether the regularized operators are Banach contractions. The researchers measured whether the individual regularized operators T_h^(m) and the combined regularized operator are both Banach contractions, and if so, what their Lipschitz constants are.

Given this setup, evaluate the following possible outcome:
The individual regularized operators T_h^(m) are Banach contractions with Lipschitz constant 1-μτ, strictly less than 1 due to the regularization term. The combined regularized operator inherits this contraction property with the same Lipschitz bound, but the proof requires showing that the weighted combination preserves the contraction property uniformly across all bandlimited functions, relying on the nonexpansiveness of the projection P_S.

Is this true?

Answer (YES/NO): YES